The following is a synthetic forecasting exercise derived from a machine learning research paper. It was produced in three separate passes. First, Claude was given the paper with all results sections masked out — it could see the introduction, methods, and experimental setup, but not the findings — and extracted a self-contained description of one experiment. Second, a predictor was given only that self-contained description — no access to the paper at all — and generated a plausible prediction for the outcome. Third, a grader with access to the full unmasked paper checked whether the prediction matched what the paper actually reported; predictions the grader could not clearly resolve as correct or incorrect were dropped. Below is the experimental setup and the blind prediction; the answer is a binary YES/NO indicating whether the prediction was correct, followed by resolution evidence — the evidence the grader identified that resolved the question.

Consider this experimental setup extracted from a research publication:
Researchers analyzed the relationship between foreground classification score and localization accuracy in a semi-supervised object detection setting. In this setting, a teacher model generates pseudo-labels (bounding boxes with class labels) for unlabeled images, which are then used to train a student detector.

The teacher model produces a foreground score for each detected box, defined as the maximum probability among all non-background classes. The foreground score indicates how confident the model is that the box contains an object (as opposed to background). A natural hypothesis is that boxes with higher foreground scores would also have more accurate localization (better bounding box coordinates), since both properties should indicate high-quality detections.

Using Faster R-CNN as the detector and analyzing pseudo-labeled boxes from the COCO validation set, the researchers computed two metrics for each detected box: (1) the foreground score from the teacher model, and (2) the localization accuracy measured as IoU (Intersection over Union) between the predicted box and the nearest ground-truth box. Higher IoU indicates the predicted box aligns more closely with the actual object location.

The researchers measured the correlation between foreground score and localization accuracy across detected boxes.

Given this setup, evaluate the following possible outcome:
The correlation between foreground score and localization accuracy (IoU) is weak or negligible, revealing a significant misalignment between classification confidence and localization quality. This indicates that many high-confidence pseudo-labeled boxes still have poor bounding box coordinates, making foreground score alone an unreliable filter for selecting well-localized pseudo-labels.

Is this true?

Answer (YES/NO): YES